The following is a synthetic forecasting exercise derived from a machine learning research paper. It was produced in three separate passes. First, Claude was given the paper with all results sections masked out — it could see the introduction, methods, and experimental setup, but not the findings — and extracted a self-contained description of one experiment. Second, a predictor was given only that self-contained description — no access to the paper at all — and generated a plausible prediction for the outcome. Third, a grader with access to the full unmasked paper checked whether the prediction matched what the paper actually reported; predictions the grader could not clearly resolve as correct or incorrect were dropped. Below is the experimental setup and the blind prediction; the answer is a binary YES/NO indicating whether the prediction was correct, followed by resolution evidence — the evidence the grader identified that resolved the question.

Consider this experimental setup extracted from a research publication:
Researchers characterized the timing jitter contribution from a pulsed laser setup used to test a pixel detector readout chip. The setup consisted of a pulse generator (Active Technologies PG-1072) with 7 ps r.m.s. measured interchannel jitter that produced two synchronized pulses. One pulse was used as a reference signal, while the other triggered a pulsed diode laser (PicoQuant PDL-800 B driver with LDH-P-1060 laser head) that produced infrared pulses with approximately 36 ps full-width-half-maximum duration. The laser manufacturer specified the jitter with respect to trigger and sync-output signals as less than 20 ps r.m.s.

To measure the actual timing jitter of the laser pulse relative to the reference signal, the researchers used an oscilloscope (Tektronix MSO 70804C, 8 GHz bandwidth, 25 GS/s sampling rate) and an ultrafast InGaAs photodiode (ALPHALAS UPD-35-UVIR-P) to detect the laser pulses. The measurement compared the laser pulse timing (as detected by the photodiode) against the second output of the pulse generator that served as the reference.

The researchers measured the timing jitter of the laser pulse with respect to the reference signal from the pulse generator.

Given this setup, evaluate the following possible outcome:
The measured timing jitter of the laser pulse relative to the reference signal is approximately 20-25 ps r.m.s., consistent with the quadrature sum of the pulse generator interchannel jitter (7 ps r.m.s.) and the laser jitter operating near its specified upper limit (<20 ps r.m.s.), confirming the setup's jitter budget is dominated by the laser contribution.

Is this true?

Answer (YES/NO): NO